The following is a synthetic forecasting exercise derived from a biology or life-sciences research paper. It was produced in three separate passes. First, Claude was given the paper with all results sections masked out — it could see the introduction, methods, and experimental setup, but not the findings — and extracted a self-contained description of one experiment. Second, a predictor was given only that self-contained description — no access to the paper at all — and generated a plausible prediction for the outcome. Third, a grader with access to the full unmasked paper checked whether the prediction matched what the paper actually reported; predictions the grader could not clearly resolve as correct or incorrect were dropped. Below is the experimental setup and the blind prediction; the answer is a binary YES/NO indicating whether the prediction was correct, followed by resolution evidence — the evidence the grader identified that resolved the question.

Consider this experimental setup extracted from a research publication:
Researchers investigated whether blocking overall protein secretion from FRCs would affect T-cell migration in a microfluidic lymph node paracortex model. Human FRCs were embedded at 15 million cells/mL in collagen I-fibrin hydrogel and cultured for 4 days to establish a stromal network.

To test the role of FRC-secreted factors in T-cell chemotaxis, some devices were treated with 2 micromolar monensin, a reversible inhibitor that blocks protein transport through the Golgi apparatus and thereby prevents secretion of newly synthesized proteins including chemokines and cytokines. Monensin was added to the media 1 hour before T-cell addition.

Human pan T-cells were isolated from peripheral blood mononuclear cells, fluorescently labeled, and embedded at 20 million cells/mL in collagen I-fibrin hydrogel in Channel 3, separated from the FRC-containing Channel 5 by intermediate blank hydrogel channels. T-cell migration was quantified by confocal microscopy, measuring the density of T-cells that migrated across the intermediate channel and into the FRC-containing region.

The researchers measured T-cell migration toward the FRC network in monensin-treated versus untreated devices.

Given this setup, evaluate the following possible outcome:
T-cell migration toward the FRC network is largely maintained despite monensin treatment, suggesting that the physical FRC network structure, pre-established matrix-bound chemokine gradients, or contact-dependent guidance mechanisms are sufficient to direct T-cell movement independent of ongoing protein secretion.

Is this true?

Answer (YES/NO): NO